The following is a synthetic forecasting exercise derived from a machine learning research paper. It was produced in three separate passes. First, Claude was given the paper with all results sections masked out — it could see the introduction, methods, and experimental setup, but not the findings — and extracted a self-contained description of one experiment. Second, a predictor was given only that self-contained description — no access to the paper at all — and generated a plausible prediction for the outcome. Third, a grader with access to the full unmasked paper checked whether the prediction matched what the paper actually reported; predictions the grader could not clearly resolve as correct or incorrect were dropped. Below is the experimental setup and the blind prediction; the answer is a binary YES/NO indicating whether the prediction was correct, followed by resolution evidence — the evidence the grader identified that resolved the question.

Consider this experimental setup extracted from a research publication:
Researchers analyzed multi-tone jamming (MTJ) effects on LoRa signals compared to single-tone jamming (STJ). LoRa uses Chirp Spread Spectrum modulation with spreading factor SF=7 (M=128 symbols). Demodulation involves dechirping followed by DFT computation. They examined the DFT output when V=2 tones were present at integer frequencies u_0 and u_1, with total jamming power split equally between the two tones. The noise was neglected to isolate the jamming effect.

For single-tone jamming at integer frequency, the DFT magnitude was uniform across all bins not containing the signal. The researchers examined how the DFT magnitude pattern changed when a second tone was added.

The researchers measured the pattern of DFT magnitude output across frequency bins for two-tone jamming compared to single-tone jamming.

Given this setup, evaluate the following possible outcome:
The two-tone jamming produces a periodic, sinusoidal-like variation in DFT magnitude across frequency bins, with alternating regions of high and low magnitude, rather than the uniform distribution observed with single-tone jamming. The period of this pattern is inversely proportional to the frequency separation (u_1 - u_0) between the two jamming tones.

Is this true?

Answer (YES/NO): YES